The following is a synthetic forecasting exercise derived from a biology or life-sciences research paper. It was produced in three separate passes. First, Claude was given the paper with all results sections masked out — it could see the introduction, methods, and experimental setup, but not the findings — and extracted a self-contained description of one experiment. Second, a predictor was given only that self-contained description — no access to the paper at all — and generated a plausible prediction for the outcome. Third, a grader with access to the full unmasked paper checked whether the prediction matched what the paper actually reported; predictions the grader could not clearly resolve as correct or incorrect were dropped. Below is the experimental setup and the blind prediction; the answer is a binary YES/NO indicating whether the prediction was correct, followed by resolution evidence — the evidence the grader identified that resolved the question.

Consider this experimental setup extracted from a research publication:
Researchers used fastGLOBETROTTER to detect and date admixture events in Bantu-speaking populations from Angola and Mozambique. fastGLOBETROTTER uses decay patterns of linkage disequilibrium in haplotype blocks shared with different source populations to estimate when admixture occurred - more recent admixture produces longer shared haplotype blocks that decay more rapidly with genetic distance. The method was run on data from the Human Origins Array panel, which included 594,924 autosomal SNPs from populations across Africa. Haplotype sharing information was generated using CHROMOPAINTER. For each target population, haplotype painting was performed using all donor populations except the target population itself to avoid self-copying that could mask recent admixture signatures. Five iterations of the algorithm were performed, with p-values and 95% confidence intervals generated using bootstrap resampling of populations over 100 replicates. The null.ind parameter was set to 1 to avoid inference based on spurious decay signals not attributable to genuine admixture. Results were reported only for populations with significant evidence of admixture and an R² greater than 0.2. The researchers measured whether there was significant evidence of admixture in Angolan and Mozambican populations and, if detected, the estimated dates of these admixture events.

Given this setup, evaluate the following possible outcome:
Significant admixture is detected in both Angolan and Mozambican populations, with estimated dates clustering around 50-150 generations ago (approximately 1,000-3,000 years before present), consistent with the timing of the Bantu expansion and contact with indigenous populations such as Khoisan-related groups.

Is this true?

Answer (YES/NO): NO